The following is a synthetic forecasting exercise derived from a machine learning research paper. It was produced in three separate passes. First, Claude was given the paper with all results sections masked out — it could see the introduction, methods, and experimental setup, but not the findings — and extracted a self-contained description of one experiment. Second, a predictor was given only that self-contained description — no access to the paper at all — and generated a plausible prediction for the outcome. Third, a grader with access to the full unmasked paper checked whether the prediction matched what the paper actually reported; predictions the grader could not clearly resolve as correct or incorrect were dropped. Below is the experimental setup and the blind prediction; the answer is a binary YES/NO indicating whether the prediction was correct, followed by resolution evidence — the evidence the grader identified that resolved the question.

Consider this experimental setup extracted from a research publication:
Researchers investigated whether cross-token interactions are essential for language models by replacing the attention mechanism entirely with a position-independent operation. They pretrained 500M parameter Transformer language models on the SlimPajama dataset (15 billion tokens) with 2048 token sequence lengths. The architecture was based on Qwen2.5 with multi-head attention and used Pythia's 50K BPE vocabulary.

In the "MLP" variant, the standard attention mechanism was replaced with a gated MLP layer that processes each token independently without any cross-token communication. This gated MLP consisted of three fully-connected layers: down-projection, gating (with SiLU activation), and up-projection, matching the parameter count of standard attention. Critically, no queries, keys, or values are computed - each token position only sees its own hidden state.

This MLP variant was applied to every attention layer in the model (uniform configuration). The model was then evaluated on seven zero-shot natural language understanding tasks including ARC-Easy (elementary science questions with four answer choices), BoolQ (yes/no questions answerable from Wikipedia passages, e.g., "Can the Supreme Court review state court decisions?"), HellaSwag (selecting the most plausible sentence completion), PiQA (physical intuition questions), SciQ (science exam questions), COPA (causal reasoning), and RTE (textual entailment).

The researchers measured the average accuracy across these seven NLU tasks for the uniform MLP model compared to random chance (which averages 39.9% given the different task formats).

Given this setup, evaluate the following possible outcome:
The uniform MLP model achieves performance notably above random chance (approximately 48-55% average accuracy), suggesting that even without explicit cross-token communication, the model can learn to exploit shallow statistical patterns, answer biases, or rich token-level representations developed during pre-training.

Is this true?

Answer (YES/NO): NO